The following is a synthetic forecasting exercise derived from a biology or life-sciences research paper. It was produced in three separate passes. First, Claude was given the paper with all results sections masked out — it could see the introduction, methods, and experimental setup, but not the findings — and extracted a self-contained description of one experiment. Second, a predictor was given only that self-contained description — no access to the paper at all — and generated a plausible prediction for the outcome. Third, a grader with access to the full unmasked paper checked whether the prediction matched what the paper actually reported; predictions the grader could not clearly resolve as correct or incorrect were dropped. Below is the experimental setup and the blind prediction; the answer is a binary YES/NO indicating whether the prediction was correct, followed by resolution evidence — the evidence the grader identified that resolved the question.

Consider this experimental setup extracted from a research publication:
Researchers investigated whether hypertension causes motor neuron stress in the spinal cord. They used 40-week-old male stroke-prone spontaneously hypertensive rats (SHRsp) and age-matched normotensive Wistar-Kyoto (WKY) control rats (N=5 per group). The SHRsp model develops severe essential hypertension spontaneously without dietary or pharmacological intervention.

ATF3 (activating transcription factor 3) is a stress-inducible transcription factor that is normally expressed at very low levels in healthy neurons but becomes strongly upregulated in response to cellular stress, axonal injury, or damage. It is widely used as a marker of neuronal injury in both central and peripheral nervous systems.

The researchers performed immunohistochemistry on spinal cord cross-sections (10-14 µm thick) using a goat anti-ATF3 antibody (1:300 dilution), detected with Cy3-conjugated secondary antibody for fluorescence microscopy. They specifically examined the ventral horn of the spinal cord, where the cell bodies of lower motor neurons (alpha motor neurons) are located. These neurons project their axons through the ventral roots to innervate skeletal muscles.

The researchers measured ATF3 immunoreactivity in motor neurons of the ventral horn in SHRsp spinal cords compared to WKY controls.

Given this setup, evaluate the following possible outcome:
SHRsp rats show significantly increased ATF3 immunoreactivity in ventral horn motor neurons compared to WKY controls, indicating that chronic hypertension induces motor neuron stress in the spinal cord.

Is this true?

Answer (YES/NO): YES